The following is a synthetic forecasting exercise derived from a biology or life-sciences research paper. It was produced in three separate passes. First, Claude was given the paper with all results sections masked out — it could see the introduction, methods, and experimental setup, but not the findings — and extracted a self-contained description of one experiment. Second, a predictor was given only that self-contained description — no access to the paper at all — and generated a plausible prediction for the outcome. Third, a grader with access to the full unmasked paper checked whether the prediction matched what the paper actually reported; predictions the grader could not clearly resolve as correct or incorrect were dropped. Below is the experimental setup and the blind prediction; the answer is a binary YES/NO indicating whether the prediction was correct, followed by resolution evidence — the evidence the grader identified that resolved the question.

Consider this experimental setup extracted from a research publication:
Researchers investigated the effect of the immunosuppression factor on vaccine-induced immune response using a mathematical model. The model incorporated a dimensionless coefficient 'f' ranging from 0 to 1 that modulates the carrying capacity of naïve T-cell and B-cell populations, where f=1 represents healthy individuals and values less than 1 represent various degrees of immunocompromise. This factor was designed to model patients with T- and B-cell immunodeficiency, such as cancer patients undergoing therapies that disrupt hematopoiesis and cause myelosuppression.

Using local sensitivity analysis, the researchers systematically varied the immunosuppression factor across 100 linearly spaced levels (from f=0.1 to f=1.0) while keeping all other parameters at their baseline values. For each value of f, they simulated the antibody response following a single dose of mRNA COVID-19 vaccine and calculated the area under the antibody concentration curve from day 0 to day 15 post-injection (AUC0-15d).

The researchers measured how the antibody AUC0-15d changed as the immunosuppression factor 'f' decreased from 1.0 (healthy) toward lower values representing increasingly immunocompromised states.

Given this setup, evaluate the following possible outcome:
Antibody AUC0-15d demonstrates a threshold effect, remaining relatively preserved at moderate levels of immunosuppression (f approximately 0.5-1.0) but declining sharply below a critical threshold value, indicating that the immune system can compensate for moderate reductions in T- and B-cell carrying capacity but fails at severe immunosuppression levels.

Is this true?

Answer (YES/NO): NO